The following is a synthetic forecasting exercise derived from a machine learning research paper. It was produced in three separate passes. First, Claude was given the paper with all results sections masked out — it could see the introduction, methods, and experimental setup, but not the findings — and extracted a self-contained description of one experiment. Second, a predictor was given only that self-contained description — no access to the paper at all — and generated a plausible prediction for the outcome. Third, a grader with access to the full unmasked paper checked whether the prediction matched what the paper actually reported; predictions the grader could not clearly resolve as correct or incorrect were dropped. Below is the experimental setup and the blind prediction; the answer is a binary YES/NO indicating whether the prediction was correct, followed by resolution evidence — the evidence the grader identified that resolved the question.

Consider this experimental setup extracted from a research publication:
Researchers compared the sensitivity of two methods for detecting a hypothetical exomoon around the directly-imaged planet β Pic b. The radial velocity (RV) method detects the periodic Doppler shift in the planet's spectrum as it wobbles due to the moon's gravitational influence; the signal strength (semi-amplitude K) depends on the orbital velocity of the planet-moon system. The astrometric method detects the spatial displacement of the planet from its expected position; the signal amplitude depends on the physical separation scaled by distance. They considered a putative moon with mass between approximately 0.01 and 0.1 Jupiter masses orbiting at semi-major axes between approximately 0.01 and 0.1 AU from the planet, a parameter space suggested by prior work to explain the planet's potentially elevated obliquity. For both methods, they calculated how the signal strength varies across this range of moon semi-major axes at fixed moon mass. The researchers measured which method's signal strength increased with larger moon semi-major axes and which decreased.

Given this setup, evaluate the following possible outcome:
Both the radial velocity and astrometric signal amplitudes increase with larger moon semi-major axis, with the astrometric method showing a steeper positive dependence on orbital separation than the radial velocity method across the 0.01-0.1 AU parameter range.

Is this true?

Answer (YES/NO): NO